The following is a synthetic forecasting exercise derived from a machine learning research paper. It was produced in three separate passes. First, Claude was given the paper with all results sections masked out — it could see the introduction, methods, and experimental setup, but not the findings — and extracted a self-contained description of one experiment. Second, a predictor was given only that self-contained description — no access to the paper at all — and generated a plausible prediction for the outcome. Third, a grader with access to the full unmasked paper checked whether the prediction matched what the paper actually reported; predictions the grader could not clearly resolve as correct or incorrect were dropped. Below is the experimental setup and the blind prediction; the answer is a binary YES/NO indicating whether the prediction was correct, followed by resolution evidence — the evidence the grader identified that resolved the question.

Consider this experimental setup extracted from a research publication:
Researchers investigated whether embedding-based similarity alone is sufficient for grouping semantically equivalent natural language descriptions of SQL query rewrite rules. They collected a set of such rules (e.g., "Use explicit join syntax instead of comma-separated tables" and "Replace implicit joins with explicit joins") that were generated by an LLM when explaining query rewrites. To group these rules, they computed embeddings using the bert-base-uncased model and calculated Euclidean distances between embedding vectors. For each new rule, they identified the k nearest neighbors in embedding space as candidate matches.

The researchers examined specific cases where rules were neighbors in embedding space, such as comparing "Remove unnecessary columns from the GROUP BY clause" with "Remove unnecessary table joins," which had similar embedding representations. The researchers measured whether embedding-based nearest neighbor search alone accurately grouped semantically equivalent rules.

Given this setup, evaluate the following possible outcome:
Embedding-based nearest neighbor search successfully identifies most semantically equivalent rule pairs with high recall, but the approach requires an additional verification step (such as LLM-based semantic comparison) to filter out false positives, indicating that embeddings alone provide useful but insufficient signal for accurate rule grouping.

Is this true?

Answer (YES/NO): NO